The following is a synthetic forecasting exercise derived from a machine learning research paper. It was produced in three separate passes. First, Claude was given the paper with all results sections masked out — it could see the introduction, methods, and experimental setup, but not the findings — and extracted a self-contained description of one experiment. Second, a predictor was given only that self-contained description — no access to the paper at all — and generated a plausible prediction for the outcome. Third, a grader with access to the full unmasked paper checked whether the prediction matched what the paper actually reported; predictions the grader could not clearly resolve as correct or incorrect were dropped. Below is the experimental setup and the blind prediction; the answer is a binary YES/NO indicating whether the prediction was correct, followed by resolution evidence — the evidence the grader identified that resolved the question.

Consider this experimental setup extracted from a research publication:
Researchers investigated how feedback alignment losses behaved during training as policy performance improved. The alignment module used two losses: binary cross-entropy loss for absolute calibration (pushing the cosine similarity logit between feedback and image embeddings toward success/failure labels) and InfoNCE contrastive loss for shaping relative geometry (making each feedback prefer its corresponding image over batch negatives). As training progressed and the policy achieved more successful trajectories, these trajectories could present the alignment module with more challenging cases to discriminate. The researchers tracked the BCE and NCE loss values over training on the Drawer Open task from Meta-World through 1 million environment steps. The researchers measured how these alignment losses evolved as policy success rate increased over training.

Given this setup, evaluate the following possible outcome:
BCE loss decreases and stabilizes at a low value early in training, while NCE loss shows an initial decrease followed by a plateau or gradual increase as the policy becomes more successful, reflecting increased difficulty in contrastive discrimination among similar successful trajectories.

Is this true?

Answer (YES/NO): NO